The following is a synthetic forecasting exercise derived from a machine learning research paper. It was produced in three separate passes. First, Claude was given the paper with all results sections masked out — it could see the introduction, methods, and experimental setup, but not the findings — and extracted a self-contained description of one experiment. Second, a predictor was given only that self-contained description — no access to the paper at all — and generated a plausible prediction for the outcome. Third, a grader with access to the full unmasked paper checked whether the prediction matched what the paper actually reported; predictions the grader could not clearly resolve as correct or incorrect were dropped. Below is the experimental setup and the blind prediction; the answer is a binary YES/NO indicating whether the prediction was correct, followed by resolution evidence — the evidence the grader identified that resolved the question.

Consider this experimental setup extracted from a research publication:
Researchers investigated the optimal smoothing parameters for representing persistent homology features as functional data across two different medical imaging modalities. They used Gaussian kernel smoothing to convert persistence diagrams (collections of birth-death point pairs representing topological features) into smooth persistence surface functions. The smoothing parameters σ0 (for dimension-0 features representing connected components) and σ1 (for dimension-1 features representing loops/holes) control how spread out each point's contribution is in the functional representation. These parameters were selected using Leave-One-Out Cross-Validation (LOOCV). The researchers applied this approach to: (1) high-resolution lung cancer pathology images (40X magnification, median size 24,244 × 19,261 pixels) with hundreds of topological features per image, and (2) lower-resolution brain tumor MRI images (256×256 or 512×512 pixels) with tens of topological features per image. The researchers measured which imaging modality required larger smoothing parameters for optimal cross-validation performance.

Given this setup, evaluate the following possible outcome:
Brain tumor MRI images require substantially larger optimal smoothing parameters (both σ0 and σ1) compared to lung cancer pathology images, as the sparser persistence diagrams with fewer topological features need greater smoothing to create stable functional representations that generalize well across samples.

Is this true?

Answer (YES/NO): NO